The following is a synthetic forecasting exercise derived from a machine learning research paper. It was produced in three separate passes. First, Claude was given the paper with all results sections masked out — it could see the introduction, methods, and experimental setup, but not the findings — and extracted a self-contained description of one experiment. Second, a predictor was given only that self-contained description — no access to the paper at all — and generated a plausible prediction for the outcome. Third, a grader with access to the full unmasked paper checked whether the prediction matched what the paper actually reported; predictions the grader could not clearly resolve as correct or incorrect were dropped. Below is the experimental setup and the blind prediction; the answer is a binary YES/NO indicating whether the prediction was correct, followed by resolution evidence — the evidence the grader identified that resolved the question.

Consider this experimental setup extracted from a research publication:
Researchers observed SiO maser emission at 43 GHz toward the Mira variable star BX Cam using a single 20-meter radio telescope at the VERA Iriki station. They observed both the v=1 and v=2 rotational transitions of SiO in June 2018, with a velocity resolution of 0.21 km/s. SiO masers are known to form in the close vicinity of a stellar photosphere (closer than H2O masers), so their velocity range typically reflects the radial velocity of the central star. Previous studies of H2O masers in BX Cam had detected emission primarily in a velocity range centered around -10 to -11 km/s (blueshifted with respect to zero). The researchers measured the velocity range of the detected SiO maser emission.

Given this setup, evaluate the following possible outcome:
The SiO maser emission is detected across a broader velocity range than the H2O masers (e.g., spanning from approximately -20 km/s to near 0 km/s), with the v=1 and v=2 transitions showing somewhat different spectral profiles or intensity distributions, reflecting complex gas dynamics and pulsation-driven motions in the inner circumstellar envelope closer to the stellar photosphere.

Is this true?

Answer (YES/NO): NO